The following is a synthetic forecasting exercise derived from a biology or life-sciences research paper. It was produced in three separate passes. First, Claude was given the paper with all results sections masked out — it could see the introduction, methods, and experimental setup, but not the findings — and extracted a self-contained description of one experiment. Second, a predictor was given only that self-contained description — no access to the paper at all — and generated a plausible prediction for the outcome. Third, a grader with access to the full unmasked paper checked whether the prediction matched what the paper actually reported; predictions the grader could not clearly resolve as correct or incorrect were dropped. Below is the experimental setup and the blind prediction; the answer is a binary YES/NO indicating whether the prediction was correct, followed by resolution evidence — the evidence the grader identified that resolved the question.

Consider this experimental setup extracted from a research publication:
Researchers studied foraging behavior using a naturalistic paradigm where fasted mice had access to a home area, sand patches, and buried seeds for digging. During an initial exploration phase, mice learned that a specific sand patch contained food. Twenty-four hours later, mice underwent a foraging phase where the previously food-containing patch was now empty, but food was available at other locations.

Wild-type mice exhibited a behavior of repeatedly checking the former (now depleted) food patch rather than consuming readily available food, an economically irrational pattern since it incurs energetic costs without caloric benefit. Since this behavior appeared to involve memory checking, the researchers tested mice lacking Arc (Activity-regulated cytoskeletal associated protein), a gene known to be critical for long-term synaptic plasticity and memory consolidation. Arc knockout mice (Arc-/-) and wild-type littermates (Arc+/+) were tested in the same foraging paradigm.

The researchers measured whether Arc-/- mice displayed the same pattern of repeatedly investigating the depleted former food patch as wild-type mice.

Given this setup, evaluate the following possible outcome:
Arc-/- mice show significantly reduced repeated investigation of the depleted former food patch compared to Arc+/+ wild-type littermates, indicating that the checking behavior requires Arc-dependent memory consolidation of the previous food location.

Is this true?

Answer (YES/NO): NO